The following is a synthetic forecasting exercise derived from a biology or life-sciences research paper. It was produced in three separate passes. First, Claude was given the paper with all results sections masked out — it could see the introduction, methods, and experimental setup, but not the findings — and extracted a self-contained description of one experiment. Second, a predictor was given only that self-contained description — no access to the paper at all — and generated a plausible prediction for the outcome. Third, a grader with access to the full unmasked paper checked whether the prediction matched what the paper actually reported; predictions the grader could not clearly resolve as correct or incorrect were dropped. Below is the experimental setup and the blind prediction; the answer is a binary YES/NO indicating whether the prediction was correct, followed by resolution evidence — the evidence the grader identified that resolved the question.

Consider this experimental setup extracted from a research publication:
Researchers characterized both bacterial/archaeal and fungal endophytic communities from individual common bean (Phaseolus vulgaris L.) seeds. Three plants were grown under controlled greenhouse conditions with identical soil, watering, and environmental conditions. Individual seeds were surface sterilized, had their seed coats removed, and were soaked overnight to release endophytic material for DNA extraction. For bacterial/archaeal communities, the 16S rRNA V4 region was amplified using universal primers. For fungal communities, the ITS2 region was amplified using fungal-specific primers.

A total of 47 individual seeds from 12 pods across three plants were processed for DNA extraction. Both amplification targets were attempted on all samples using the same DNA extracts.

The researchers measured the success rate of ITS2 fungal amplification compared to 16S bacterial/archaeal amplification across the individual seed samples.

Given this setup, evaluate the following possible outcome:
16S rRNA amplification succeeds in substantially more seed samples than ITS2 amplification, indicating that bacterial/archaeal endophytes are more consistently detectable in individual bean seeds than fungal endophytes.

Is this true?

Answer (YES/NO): NO